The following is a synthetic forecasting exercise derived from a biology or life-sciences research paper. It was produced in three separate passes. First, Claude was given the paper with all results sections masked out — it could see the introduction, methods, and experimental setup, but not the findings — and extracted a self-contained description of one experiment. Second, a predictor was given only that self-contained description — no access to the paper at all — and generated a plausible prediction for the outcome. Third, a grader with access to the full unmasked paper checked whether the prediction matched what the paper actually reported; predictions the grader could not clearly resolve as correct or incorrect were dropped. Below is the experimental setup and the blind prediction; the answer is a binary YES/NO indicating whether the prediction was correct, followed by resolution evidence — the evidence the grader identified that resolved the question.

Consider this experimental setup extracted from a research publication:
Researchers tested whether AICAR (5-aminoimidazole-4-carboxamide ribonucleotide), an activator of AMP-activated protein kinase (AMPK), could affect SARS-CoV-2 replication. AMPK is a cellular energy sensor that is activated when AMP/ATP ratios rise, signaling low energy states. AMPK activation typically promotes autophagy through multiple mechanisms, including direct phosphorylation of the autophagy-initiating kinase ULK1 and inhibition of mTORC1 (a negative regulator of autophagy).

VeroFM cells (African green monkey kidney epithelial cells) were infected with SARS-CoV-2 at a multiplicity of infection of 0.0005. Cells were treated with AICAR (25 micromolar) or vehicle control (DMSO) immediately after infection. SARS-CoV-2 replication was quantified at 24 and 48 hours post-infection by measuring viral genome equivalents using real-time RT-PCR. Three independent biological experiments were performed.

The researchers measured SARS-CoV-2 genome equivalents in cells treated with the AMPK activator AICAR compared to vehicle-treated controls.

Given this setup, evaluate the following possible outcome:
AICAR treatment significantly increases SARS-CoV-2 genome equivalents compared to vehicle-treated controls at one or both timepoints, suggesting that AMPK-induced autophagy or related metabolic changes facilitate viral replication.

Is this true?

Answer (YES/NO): NO